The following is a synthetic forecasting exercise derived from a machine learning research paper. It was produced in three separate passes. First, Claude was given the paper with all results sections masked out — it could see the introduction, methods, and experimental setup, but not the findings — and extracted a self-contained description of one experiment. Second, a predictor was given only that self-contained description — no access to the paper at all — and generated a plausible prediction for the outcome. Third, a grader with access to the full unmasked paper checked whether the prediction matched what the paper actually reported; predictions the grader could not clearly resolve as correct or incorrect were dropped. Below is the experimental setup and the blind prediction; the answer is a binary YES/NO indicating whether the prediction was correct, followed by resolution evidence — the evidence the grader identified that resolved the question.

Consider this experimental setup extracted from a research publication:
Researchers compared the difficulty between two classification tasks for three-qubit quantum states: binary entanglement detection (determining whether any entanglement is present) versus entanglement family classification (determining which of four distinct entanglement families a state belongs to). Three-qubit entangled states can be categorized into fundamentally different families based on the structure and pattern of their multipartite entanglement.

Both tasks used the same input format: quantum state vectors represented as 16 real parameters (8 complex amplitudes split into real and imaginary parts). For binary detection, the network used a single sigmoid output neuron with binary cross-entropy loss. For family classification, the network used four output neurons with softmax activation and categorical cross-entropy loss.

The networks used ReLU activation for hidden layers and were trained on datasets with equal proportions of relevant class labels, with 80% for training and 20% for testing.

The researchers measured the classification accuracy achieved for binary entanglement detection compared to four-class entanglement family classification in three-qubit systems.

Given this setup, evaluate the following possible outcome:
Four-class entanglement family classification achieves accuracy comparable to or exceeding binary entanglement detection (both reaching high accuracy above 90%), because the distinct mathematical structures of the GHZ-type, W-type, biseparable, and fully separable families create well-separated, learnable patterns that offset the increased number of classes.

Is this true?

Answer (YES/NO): NO